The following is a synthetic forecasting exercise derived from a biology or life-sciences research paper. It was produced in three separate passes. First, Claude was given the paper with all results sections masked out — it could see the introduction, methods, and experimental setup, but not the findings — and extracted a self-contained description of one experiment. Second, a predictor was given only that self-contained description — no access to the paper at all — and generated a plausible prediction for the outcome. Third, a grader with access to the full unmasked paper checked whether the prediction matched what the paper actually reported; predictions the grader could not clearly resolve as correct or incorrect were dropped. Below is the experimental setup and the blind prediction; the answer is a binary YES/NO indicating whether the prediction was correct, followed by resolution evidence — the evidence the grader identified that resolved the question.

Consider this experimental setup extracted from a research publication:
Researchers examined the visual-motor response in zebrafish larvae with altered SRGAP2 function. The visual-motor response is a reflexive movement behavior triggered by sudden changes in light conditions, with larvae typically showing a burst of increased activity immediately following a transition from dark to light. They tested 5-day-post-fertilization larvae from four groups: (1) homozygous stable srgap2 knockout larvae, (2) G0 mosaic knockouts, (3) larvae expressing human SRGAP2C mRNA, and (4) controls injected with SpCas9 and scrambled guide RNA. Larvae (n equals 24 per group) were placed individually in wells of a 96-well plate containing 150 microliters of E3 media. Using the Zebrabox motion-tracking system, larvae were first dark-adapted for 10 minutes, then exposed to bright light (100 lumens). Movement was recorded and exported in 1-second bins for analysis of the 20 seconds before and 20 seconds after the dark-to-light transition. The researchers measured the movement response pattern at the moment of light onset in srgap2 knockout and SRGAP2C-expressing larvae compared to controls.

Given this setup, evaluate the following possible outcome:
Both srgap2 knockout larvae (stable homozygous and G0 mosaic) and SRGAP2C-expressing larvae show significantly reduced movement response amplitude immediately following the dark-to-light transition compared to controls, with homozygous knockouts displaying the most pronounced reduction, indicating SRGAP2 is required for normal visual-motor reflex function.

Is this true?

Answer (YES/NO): NO